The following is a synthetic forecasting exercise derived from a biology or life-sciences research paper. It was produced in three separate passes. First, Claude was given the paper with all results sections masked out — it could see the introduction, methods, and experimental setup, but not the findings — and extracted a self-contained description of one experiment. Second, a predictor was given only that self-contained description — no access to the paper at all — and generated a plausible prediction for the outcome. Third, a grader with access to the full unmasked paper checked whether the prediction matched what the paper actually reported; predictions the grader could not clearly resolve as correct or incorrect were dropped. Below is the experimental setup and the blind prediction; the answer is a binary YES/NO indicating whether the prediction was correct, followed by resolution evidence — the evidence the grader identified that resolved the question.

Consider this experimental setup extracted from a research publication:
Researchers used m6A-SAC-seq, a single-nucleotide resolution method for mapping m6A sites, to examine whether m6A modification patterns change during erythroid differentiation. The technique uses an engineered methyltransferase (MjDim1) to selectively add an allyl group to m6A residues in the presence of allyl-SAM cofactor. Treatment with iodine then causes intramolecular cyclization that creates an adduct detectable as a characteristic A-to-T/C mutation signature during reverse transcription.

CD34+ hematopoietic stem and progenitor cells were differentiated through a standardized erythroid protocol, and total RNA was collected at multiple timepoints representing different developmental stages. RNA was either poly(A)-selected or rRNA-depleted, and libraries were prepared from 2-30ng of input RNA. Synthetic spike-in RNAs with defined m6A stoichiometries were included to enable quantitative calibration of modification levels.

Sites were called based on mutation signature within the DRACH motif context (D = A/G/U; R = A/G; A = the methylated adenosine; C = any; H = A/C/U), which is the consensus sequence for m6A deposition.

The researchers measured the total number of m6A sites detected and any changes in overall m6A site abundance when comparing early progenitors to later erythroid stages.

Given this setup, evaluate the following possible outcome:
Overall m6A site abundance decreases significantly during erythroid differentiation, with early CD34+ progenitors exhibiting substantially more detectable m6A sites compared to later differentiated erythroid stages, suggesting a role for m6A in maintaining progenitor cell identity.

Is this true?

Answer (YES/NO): NO